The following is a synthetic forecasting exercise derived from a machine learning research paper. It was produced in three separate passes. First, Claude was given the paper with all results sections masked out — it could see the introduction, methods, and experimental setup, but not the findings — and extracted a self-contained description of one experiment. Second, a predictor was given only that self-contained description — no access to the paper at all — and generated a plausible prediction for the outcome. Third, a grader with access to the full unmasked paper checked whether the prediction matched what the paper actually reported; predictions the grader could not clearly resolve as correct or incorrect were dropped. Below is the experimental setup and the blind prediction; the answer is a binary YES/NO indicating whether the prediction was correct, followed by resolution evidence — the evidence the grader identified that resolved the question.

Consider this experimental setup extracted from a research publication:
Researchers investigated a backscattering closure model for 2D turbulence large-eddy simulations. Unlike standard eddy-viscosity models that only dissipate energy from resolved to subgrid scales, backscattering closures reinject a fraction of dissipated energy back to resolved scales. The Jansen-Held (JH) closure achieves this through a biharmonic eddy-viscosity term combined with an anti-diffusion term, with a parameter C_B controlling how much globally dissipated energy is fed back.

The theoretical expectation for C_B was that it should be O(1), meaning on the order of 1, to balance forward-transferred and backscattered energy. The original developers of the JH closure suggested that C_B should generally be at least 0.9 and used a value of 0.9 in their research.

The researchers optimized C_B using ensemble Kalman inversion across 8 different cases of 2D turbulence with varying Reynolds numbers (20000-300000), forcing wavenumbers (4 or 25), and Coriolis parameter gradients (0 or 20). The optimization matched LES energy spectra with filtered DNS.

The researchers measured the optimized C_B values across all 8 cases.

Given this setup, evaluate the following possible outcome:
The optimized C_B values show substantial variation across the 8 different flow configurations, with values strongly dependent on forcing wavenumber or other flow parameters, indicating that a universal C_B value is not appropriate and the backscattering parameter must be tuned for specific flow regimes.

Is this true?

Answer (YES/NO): NO